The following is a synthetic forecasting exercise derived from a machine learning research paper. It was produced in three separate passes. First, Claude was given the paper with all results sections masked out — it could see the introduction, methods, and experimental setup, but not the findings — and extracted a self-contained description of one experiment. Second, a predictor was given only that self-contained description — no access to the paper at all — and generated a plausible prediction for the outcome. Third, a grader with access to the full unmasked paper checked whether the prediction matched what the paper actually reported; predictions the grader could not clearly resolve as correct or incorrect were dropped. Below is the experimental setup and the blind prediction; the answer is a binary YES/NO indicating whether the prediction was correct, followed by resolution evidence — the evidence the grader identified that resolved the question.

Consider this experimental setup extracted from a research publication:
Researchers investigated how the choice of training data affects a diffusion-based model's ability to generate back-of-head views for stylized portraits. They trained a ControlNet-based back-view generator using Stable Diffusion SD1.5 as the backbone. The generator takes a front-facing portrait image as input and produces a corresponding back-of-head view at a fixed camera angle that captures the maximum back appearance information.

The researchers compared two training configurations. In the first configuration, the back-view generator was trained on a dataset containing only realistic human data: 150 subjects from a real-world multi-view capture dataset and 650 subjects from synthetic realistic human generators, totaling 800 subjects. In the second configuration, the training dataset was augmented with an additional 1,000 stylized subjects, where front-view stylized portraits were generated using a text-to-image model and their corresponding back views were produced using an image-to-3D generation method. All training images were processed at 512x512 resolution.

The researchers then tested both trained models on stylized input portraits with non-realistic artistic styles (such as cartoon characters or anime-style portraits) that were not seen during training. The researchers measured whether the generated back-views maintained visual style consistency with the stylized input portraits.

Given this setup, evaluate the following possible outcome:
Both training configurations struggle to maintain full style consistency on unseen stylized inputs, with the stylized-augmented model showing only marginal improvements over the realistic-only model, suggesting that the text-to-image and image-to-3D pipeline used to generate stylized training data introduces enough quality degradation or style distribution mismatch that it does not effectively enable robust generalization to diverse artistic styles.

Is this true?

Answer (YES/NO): NO